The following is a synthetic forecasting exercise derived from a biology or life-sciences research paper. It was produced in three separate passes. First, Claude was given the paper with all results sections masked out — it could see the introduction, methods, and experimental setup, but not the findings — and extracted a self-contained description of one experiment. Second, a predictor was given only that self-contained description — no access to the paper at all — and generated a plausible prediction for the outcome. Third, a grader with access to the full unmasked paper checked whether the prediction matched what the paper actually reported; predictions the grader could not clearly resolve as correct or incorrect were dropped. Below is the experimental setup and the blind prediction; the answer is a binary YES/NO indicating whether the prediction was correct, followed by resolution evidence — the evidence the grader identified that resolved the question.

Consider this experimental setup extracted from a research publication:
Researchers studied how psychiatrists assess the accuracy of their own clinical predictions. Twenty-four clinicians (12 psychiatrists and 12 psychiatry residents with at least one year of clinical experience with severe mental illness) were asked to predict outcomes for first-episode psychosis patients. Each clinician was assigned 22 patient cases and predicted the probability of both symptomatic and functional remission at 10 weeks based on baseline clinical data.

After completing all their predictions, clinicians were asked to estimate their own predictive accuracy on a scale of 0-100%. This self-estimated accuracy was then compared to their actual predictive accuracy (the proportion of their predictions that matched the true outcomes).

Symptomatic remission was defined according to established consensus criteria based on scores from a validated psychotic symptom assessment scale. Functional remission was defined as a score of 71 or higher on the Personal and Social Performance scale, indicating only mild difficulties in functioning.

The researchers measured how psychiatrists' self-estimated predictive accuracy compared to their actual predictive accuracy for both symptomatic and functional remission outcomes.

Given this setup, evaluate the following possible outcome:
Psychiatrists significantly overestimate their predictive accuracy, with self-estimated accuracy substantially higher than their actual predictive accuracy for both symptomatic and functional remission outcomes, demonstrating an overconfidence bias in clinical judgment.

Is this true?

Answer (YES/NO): NO